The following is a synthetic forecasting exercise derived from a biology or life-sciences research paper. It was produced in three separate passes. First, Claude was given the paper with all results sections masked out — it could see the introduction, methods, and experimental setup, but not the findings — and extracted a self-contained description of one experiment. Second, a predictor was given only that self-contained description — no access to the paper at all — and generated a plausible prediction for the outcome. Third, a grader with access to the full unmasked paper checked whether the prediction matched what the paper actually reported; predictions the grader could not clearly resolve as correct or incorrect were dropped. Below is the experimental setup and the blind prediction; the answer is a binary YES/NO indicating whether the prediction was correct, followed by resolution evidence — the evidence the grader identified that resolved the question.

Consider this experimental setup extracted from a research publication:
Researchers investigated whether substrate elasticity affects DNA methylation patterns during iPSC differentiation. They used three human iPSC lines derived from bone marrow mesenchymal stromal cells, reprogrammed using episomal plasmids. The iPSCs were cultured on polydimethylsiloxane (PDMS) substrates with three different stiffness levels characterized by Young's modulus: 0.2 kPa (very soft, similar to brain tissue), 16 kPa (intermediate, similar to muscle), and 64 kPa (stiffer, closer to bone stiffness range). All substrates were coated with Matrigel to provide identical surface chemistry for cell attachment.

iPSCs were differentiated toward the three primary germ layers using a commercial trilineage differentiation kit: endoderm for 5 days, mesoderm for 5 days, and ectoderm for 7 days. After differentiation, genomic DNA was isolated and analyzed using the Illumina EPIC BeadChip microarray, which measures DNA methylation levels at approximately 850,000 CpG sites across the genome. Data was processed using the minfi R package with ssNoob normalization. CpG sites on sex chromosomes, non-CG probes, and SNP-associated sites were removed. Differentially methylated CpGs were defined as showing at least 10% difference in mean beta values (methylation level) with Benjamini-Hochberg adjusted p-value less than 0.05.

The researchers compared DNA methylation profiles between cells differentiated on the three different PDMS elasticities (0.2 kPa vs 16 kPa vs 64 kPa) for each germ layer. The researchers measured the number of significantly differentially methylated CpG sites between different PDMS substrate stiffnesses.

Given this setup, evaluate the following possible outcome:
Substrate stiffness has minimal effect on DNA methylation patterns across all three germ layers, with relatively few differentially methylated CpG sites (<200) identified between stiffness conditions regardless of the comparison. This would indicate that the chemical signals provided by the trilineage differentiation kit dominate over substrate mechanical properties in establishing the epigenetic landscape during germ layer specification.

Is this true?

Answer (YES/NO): YES